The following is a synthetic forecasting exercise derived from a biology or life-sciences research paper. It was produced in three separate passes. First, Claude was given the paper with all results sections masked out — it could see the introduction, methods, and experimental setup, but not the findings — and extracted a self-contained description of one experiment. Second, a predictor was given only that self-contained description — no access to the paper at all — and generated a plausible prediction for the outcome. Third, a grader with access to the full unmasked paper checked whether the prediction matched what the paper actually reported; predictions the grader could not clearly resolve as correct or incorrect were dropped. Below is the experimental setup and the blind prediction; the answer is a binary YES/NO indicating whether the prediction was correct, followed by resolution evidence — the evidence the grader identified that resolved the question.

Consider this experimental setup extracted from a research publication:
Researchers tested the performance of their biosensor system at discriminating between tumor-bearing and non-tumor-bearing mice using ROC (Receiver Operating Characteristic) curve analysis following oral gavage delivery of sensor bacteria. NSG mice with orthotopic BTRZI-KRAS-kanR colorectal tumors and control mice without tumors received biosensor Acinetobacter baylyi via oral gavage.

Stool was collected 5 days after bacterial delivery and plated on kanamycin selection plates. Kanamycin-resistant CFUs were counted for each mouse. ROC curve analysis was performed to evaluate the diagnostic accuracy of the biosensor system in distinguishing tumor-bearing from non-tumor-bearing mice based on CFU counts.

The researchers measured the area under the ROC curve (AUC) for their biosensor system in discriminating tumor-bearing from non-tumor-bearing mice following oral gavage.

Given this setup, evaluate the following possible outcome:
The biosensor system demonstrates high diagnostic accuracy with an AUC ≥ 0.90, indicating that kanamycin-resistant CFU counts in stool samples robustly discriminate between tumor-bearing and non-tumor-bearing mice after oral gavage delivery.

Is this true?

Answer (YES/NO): YES